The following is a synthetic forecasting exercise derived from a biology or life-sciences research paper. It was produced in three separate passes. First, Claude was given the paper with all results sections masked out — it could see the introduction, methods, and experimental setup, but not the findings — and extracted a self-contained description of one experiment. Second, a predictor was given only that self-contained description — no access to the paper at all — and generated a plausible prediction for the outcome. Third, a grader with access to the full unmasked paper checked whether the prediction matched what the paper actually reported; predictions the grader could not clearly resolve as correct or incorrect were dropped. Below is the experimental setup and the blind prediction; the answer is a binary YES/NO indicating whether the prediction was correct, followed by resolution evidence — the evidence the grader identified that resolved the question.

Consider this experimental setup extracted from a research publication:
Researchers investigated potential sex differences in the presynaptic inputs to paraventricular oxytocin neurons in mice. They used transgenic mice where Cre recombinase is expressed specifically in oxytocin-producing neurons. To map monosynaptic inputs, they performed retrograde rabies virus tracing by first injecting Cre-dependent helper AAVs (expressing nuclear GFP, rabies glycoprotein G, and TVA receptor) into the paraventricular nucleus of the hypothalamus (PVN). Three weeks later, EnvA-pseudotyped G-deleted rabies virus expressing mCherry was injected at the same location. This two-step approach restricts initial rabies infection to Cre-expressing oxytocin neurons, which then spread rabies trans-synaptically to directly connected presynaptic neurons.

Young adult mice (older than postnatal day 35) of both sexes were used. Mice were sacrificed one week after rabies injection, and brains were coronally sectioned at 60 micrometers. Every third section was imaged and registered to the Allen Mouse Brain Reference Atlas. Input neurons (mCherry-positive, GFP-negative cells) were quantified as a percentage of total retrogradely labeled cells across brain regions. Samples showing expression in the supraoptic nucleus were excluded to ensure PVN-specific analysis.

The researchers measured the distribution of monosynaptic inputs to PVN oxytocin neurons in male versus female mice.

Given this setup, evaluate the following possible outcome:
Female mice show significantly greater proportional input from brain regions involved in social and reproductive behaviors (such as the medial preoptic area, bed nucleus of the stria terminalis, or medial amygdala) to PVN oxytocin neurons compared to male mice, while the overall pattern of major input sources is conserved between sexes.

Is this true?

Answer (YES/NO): NO